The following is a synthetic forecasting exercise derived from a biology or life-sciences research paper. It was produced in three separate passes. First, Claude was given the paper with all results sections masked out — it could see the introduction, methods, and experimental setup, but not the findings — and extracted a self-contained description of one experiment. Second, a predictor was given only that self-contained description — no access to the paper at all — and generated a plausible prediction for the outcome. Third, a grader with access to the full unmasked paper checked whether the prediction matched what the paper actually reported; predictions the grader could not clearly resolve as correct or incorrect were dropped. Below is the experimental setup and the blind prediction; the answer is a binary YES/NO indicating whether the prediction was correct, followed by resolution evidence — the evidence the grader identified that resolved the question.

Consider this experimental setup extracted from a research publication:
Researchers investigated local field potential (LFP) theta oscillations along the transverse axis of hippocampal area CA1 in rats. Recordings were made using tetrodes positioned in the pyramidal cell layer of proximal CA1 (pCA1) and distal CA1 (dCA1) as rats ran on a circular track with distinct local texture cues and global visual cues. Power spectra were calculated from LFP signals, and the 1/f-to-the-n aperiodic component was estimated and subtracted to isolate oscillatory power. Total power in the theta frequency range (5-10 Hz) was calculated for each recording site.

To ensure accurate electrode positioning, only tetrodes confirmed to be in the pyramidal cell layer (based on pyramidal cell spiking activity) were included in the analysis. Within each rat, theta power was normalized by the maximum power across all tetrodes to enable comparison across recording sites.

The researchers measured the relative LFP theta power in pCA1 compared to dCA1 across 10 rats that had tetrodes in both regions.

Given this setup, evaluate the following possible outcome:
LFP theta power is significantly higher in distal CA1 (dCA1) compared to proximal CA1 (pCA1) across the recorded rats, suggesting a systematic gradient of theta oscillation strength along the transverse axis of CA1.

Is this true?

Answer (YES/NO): YES